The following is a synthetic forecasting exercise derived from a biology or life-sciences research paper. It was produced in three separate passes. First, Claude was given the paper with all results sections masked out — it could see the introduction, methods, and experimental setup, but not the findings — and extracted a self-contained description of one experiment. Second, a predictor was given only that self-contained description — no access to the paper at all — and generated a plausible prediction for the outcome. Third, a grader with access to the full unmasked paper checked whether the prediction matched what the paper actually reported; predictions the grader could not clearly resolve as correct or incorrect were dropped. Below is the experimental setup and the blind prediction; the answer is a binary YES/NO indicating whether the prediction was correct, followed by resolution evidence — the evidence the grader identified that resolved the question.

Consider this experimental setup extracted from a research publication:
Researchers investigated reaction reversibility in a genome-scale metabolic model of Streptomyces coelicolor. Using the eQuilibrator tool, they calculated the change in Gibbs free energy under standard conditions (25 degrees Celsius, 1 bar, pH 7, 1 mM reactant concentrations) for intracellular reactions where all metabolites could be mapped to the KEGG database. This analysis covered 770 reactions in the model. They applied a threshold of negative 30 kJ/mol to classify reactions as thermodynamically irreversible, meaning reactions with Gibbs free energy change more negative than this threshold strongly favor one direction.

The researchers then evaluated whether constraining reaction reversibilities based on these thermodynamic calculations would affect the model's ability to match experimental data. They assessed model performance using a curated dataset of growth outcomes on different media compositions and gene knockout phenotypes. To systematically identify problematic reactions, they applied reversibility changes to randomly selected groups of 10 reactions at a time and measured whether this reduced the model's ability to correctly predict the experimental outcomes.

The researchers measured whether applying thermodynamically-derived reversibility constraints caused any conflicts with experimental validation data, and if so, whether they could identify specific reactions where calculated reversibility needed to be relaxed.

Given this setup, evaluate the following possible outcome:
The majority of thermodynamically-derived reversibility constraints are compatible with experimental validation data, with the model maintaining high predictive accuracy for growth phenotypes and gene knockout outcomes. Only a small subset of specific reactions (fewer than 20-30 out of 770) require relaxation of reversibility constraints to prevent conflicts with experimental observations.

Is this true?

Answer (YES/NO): NO